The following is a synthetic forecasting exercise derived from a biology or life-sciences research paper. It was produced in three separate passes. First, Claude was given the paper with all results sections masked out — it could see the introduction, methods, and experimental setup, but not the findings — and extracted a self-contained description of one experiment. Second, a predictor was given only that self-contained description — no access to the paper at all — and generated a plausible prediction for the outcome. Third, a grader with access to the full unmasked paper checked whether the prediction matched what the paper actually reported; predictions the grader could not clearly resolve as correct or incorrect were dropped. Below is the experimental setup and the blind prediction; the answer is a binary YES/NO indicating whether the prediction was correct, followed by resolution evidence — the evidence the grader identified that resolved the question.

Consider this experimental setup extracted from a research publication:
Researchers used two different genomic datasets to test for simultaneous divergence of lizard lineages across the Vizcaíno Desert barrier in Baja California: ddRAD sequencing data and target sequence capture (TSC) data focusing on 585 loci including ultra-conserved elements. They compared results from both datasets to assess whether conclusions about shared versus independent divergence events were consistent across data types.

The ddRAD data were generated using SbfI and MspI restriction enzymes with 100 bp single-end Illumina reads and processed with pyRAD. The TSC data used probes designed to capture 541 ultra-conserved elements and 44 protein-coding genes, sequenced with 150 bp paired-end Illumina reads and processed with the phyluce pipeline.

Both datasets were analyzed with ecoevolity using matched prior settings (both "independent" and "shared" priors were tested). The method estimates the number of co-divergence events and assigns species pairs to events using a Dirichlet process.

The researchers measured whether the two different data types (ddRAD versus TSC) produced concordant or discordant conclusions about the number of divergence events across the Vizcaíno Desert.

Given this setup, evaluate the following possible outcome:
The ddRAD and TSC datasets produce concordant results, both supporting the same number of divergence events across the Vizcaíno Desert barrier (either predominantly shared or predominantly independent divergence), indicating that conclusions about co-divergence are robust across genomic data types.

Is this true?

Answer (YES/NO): NO